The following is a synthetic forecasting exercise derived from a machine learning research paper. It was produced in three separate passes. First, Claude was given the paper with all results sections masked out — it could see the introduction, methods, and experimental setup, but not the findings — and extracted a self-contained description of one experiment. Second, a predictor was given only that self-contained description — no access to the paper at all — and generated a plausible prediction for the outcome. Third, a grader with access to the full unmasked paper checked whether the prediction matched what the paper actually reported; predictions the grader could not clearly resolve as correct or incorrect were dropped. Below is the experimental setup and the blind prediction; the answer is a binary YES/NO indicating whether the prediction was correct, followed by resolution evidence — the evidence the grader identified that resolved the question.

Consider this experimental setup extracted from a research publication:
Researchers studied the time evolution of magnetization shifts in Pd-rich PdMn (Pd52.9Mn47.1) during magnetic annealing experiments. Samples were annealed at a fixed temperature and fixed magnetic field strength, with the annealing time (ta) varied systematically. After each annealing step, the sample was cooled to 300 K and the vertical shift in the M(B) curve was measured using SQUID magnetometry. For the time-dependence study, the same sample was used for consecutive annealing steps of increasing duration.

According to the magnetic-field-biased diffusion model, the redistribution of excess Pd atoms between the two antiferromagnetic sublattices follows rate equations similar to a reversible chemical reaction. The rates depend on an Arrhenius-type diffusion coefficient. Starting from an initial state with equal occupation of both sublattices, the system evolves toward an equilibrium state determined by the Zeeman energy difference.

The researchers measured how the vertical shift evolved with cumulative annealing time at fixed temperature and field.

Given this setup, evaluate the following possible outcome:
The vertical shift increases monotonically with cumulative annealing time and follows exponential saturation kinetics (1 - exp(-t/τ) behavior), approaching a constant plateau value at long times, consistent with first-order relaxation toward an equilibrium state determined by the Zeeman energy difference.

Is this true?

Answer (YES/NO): YES